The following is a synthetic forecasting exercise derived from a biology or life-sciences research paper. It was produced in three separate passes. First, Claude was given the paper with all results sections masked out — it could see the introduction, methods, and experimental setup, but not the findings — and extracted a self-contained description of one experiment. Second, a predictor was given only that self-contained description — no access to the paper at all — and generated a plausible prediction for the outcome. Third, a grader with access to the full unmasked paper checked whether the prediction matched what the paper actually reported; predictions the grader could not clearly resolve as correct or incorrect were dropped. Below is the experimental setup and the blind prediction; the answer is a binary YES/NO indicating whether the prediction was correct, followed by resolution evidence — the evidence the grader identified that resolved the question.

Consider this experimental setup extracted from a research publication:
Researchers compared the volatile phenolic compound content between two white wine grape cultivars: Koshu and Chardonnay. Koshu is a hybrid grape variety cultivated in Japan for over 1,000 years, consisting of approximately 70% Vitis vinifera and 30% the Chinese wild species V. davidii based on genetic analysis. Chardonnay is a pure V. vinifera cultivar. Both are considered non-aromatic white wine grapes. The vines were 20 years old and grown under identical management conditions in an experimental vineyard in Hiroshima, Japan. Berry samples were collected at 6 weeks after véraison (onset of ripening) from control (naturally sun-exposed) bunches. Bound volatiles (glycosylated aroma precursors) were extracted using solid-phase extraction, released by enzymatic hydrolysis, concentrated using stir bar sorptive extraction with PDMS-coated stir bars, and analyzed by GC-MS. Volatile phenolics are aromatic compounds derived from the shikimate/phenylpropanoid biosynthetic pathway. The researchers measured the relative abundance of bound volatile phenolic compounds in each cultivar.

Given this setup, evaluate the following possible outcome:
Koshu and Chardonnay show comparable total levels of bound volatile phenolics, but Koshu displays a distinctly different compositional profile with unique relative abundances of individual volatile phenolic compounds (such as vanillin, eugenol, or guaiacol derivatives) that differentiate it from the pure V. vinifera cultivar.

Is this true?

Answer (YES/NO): NO